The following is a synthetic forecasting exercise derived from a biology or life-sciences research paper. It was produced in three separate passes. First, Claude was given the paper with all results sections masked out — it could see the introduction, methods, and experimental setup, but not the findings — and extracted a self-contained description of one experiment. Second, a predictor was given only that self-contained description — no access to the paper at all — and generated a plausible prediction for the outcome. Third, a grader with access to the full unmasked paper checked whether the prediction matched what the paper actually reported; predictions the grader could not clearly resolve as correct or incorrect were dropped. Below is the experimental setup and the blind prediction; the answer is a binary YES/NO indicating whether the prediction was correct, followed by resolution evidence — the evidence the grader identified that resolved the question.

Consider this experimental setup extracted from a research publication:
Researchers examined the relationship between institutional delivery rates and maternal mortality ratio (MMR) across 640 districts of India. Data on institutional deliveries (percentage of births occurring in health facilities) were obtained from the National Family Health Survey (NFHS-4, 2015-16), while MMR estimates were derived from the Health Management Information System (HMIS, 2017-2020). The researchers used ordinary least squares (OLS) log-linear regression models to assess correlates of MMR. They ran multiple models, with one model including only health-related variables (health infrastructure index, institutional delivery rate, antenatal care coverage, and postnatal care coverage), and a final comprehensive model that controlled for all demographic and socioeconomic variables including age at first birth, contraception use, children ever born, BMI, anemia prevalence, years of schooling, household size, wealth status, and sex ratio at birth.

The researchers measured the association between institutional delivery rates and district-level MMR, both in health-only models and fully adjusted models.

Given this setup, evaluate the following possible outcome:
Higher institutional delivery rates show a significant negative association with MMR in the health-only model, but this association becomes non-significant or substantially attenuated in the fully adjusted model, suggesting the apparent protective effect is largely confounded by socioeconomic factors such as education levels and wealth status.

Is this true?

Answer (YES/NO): NO